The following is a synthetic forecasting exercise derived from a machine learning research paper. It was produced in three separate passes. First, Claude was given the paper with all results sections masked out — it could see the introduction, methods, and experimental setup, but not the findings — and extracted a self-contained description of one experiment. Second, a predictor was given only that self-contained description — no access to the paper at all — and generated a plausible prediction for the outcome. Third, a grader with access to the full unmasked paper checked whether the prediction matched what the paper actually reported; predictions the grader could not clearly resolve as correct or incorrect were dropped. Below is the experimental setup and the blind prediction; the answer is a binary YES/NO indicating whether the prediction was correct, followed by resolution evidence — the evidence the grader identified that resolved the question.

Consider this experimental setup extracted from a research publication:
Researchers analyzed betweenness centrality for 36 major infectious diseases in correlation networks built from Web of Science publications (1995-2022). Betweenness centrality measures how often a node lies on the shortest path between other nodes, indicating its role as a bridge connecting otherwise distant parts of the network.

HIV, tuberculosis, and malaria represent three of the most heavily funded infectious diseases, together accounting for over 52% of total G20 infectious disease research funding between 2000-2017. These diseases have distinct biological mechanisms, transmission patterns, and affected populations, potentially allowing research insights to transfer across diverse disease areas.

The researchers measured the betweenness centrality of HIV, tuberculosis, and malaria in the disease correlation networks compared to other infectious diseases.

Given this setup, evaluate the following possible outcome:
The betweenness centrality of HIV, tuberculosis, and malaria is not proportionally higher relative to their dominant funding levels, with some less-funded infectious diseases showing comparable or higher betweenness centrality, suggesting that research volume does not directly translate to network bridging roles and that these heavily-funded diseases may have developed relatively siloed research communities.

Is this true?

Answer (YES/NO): NO